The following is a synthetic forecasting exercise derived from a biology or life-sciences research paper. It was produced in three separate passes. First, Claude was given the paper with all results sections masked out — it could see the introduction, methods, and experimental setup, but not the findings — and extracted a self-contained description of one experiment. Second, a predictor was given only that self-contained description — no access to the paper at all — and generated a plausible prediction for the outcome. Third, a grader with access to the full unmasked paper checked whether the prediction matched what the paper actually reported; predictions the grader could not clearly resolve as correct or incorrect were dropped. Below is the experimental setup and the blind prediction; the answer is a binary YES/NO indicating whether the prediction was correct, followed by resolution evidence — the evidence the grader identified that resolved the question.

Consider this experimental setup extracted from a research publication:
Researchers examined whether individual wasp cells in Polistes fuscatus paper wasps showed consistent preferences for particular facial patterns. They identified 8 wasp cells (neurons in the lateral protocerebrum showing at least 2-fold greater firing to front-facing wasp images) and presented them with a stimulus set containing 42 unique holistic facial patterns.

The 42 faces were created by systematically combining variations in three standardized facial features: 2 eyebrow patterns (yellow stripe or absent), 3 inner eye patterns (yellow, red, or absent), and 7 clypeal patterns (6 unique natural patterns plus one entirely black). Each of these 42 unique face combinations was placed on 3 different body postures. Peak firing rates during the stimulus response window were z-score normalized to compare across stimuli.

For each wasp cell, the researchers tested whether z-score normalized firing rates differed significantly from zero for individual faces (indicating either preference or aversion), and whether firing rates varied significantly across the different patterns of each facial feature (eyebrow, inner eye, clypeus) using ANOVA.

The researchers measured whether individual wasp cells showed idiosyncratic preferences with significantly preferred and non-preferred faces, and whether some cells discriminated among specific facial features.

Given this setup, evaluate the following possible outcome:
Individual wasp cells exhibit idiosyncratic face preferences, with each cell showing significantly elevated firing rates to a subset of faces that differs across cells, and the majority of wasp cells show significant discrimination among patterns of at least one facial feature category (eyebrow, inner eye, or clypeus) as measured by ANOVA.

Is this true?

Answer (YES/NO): NO